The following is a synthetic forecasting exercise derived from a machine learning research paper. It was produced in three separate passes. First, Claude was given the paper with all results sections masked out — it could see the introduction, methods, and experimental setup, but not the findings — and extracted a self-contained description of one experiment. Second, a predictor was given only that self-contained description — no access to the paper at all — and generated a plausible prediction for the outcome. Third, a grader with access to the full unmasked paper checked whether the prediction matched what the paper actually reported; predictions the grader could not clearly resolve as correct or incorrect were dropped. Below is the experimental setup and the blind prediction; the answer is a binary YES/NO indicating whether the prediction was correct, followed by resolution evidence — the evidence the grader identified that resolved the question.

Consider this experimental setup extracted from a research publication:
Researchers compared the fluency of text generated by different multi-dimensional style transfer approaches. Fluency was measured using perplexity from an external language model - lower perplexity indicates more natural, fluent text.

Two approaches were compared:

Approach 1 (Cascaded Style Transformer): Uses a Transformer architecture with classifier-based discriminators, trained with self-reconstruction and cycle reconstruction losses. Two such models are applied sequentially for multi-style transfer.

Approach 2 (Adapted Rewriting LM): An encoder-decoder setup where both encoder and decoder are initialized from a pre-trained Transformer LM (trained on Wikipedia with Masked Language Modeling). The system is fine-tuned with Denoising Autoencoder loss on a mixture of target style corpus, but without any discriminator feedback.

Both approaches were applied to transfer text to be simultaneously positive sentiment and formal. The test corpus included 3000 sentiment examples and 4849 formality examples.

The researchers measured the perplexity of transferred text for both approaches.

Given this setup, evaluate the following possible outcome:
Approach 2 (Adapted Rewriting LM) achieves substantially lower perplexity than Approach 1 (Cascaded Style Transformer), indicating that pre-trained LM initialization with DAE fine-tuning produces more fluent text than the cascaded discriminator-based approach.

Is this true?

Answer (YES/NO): YES